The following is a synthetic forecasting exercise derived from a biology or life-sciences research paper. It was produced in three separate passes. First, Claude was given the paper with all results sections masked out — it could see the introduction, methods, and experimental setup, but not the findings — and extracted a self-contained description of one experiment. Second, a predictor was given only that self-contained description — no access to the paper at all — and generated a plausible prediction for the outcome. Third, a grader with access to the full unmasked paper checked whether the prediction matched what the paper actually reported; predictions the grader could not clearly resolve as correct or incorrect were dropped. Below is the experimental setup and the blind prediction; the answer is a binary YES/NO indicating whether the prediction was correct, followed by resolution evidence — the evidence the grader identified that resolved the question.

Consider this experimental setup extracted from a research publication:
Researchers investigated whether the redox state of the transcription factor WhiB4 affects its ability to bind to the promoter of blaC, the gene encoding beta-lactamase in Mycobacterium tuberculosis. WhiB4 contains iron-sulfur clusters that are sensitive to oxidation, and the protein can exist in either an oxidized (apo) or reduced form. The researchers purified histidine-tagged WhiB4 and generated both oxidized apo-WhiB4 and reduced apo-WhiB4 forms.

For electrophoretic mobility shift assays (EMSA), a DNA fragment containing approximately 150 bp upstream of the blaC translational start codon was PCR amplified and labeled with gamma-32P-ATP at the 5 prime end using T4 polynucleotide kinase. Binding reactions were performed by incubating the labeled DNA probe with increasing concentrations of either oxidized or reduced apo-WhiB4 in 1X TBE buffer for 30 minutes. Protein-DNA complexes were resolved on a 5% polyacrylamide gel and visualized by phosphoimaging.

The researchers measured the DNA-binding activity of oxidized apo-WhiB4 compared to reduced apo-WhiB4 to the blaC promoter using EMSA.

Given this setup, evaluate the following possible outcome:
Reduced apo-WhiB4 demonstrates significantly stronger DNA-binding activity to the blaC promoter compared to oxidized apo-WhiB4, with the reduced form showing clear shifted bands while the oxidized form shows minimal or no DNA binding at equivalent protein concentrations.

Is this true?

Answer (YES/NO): NO